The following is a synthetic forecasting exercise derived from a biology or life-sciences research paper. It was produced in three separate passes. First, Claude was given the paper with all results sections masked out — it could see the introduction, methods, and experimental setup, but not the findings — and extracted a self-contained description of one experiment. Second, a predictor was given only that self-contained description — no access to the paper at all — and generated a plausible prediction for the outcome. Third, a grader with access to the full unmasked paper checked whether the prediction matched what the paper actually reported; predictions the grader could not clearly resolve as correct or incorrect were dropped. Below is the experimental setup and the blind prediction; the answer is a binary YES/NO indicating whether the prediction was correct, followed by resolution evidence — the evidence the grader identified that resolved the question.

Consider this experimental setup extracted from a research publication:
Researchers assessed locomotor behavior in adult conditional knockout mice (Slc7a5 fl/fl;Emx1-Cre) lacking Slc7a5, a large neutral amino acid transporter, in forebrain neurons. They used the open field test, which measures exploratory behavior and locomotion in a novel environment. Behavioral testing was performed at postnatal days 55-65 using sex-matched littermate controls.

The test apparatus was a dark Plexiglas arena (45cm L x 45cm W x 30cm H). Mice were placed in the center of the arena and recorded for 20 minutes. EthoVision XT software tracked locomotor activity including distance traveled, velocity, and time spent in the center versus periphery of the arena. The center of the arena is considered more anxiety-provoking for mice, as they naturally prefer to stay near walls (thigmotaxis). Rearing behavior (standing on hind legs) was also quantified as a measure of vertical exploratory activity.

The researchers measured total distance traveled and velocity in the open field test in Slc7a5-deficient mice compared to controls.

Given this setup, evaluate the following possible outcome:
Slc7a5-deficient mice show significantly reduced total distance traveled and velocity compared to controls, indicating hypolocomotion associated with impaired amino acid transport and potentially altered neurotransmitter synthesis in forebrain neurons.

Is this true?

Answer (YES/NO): NO